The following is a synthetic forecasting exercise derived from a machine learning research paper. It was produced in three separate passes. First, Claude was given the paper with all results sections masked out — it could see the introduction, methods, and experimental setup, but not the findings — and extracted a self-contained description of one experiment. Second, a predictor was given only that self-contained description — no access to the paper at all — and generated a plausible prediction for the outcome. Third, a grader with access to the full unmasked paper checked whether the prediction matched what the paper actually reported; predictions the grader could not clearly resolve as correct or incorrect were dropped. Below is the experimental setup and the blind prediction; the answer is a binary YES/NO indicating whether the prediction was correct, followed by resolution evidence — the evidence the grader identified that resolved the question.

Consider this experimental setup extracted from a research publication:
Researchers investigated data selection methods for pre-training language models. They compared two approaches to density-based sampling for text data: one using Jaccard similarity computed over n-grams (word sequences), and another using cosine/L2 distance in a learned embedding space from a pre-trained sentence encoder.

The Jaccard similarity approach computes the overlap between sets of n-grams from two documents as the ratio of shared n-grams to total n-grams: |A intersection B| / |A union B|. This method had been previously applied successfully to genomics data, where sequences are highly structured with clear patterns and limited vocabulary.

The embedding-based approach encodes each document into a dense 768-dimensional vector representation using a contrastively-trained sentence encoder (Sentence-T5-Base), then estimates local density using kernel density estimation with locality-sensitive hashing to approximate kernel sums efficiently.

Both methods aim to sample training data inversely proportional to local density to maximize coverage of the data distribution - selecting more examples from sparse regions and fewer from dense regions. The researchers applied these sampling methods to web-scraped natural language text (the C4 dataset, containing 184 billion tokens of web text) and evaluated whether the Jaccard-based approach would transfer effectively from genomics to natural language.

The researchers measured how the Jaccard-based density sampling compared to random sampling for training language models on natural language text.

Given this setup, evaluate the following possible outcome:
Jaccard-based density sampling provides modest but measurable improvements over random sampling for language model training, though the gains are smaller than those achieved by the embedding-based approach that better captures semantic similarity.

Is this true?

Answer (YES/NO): NO